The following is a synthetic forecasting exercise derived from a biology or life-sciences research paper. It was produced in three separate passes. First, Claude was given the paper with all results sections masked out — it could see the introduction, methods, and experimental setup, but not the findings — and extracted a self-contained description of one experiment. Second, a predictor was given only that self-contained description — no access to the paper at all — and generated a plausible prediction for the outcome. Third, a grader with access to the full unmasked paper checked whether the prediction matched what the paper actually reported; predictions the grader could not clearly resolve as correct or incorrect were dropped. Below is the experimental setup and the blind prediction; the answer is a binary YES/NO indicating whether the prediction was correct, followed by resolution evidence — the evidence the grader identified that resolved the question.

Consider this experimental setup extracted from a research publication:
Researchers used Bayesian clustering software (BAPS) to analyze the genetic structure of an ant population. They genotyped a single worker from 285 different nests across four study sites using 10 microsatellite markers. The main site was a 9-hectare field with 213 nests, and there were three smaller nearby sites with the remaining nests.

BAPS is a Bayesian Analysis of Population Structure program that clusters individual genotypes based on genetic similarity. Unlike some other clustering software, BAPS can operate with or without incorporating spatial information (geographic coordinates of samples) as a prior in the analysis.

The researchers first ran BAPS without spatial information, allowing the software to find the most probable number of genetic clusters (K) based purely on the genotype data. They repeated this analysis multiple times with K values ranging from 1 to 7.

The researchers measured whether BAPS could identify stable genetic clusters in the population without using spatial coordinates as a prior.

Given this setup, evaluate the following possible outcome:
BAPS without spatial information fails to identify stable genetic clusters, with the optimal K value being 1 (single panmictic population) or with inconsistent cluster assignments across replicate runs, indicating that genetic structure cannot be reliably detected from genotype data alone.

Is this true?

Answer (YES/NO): YES